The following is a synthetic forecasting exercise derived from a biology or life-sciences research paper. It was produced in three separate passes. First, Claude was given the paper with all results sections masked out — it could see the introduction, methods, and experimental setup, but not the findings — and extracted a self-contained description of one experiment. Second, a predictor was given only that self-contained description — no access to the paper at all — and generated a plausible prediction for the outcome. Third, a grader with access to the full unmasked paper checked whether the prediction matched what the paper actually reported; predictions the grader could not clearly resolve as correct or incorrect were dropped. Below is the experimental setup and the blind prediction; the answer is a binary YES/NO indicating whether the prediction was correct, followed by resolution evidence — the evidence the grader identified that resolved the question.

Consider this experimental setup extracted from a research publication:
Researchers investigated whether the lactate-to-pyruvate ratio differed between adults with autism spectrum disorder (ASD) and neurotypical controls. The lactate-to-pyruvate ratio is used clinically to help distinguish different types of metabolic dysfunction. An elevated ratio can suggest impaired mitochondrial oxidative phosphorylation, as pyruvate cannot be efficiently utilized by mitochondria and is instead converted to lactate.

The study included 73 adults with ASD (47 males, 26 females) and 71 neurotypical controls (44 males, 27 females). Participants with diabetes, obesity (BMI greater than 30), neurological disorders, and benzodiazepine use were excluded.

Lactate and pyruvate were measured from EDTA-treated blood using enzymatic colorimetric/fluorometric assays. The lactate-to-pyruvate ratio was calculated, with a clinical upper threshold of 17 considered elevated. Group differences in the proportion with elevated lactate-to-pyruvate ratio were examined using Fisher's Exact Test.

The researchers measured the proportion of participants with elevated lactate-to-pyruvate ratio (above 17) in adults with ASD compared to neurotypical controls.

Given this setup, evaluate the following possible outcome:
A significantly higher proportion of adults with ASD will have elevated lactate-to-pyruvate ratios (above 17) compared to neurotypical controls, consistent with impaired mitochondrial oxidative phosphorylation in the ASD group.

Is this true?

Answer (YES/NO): NO